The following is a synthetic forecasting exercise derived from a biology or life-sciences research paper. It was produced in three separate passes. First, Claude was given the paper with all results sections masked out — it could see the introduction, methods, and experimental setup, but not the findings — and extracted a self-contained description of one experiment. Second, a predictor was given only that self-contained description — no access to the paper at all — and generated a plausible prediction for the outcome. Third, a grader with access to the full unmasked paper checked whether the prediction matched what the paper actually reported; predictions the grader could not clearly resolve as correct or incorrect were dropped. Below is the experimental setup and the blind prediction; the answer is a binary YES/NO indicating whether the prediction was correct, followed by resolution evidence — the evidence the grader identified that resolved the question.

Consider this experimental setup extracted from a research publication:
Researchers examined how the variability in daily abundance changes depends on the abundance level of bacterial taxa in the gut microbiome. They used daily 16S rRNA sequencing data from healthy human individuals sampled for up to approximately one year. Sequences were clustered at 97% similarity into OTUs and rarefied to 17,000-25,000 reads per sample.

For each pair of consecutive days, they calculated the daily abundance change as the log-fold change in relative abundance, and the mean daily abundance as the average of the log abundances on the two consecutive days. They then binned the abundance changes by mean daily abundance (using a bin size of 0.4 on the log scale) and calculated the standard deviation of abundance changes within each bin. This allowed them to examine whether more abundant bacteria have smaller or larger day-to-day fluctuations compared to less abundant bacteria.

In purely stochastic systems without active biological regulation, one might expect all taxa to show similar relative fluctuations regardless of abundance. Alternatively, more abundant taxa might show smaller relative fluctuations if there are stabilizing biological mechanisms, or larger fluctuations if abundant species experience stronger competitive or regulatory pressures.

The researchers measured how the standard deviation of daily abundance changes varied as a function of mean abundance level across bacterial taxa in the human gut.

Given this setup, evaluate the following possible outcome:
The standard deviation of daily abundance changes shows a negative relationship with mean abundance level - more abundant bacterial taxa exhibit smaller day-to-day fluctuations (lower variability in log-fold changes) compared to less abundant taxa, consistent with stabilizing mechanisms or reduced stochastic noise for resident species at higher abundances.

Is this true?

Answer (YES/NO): YES